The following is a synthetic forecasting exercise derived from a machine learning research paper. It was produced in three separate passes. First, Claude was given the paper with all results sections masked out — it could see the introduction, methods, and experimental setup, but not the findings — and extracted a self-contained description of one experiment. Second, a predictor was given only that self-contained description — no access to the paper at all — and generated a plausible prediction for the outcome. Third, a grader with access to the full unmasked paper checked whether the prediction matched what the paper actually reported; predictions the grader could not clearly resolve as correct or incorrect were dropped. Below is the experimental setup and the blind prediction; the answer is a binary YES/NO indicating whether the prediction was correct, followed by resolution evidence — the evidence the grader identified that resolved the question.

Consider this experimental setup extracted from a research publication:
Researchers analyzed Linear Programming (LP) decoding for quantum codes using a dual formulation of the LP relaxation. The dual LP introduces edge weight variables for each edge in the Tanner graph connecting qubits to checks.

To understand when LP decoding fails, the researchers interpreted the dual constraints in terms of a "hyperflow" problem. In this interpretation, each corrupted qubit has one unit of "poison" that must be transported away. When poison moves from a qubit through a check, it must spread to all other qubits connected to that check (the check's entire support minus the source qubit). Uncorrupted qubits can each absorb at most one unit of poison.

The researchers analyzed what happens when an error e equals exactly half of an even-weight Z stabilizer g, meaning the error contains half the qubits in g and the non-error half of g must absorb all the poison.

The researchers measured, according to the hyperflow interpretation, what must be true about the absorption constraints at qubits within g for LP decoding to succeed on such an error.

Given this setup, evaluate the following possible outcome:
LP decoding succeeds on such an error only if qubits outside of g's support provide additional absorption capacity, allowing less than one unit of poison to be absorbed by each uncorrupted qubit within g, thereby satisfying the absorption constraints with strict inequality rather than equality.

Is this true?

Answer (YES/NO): NO